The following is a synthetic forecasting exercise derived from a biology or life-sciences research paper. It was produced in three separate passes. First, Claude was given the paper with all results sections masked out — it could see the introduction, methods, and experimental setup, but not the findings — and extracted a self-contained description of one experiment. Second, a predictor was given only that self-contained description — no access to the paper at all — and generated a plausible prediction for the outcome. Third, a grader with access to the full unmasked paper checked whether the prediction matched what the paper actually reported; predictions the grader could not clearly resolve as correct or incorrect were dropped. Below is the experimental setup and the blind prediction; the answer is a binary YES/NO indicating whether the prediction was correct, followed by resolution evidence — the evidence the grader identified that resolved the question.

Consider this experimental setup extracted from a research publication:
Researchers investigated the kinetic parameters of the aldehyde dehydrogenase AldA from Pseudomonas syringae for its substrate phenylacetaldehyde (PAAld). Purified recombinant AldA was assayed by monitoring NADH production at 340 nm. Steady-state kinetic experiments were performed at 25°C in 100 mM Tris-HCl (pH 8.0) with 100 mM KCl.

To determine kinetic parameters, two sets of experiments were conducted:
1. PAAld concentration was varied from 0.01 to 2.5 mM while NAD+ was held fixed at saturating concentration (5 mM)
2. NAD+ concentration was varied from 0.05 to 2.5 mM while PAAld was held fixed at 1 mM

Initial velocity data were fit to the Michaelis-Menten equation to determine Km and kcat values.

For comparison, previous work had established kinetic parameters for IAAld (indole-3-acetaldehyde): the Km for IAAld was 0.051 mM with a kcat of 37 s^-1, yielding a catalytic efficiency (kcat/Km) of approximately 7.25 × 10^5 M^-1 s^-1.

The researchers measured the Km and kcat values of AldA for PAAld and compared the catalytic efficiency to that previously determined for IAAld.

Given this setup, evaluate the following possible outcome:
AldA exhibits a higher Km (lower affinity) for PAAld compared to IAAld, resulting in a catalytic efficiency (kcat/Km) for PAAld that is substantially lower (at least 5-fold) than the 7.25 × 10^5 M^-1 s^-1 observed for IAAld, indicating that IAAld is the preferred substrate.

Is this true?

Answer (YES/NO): NO